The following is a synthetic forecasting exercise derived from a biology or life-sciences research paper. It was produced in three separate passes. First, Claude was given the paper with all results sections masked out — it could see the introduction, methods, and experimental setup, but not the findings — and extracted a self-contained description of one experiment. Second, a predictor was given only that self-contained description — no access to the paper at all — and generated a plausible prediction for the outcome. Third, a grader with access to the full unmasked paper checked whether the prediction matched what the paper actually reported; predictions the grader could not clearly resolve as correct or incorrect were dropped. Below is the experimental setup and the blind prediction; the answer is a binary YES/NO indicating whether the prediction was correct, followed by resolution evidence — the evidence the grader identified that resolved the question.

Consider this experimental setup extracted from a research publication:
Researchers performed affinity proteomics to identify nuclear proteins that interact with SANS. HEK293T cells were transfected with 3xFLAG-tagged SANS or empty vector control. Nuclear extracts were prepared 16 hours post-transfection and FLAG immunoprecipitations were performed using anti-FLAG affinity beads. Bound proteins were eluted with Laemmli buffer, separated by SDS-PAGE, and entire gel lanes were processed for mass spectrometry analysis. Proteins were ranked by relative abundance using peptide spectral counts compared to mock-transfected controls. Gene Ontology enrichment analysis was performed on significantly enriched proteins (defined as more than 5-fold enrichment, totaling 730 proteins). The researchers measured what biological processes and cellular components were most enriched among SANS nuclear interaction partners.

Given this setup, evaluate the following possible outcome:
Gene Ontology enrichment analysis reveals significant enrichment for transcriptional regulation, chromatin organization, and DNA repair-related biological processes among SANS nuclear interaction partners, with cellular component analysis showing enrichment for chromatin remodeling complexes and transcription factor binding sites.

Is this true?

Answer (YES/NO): NO